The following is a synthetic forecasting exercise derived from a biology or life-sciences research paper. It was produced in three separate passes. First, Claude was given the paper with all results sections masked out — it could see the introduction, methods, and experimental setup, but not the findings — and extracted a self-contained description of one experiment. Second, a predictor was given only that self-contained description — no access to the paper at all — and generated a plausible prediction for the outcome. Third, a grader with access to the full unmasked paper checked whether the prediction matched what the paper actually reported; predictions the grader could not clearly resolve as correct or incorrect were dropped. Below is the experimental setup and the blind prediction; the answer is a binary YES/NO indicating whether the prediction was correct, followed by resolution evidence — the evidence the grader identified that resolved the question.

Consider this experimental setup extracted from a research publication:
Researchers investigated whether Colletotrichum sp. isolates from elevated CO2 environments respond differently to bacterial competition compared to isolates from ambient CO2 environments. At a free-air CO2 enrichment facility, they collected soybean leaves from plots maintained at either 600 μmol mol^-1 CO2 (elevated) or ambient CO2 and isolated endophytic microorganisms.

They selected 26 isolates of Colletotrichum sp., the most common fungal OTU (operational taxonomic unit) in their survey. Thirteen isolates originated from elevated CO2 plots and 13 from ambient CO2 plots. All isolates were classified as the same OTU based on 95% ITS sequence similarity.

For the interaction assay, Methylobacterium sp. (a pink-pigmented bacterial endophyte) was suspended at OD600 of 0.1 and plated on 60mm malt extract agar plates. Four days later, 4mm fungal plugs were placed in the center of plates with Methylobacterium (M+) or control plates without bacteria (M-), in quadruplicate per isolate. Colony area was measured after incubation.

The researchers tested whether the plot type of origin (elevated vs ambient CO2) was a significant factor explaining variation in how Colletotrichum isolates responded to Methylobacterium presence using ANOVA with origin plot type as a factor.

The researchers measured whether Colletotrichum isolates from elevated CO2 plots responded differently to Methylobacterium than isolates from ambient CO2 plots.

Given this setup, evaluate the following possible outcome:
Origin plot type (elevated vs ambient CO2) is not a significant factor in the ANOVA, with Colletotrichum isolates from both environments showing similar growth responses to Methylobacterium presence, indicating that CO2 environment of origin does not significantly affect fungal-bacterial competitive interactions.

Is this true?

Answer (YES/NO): NO